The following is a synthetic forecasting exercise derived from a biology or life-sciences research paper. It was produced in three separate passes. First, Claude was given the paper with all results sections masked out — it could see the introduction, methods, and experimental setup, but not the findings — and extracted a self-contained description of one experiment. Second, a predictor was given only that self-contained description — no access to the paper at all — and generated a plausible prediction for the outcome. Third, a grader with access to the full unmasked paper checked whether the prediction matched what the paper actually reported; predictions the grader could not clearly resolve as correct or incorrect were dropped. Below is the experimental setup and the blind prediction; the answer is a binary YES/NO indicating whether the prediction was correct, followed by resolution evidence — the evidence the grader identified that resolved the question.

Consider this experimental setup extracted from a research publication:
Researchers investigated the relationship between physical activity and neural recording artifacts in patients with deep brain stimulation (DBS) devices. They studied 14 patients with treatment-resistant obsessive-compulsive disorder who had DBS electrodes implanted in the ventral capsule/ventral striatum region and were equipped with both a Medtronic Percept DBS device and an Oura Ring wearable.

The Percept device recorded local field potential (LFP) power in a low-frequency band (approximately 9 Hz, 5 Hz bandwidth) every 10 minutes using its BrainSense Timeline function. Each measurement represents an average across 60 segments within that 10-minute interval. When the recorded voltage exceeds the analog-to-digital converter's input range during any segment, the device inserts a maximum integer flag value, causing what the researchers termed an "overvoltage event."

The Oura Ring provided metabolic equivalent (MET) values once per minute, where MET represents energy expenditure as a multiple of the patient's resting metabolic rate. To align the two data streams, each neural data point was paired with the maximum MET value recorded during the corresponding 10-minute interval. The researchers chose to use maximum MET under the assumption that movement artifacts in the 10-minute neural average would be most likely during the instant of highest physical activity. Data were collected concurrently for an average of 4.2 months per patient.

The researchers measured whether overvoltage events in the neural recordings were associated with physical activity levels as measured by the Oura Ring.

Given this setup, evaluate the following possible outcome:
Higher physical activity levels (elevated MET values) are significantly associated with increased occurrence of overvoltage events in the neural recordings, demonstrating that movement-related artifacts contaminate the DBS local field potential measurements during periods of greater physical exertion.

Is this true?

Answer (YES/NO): YES